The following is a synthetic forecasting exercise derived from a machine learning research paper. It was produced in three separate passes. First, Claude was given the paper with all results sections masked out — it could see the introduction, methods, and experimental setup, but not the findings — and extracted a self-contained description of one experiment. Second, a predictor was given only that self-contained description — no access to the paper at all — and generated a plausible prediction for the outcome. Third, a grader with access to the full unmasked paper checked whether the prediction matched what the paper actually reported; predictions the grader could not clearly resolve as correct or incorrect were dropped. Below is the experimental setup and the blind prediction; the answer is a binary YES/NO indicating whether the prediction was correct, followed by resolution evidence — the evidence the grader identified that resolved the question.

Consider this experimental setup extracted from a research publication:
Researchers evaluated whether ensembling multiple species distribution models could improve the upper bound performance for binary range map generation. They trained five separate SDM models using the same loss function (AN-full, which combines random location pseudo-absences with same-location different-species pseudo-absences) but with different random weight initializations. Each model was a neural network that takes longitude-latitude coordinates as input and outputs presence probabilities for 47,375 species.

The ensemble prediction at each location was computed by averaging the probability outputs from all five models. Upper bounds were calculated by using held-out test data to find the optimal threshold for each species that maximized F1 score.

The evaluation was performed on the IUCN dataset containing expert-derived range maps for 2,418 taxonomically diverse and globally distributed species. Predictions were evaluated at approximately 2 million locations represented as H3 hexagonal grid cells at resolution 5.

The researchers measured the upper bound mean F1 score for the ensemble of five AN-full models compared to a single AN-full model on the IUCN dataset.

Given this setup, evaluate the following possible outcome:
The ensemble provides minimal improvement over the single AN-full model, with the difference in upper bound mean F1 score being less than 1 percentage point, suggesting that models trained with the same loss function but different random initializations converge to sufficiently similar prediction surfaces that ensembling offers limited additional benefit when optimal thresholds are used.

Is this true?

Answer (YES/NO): NO